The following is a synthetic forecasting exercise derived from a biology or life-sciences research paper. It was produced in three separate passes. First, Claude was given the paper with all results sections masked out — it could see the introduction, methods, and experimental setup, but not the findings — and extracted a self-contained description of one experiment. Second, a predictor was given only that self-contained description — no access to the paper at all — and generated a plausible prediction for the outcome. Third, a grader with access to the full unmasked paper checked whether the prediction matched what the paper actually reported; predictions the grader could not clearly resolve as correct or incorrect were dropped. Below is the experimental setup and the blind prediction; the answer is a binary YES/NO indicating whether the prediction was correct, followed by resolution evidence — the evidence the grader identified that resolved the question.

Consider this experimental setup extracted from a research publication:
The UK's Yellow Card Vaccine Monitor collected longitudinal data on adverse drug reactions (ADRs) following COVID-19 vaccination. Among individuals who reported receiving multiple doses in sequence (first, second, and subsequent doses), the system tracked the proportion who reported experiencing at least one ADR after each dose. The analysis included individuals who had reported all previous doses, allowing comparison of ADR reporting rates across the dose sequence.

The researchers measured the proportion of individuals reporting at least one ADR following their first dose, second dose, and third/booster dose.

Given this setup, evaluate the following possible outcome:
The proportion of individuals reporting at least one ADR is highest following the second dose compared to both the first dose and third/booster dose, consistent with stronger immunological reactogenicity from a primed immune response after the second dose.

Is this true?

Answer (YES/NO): NO